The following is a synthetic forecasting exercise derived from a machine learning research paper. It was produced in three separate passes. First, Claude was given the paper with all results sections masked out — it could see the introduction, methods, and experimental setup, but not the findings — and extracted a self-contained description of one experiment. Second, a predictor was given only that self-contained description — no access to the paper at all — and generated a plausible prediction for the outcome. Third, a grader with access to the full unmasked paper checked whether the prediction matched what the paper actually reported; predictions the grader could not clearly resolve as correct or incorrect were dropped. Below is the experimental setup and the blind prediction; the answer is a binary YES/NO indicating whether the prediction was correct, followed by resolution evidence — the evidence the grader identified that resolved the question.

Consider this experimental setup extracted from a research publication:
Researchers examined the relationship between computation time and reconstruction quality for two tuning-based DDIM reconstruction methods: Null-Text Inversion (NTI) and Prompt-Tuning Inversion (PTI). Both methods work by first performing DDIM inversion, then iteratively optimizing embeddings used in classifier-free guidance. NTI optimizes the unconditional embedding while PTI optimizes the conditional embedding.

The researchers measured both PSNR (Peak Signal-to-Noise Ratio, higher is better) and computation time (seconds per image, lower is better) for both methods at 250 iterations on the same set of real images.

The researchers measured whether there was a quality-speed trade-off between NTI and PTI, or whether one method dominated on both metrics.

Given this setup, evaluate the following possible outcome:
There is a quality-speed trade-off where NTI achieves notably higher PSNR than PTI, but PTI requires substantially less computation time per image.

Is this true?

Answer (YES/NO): NO